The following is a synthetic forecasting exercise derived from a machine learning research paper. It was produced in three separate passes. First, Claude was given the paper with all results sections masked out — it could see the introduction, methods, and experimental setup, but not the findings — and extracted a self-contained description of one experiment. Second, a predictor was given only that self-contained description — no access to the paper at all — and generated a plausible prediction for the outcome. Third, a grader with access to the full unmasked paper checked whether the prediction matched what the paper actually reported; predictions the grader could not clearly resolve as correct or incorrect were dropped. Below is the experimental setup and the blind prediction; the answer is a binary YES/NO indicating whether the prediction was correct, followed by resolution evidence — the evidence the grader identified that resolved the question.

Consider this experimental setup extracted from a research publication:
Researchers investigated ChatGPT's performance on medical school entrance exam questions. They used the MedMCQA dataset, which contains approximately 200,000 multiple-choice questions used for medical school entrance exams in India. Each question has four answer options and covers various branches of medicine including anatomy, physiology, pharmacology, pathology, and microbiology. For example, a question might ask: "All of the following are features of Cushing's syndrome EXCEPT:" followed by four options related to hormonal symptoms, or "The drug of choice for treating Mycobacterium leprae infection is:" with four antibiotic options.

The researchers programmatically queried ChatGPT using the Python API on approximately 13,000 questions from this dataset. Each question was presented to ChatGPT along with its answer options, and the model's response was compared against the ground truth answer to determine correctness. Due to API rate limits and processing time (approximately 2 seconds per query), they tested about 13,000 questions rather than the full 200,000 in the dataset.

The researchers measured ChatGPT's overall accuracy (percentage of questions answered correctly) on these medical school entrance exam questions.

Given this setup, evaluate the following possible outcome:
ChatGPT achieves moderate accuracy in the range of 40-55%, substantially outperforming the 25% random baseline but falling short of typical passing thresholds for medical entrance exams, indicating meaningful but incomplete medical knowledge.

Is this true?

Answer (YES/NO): NO